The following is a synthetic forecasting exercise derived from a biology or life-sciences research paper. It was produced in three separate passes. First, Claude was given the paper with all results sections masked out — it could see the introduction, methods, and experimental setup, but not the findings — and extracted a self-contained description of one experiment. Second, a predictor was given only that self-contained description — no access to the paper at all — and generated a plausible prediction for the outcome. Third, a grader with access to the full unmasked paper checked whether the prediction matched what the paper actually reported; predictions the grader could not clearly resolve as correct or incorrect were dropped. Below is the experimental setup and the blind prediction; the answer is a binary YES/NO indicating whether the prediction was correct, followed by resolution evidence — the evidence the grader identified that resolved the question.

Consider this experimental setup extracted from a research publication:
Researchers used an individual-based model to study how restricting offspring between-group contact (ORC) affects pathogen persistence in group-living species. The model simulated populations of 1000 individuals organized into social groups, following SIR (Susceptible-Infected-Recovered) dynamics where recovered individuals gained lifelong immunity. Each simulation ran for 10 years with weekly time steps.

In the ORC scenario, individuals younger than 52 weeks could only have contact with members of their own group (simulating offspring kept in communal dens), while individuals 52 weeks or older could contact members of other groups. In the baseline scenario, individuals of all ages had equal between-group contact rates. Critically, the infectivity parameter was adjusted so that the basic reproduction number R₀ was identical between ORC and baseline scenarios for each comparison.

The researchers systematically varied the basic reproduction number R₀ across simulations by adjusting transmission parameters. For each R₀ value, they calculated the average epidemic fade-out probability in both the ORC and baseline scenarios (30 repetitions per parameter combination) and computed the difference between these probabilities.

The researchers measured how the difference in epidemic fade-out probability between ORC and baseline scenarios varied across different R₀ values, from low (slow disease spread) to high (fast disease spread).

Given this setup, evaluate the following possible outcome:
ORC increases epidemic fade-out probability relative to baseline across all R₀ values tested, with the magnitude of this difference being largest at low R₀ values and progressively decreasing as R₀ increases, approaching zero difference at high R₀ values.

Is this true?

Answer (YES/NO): NO